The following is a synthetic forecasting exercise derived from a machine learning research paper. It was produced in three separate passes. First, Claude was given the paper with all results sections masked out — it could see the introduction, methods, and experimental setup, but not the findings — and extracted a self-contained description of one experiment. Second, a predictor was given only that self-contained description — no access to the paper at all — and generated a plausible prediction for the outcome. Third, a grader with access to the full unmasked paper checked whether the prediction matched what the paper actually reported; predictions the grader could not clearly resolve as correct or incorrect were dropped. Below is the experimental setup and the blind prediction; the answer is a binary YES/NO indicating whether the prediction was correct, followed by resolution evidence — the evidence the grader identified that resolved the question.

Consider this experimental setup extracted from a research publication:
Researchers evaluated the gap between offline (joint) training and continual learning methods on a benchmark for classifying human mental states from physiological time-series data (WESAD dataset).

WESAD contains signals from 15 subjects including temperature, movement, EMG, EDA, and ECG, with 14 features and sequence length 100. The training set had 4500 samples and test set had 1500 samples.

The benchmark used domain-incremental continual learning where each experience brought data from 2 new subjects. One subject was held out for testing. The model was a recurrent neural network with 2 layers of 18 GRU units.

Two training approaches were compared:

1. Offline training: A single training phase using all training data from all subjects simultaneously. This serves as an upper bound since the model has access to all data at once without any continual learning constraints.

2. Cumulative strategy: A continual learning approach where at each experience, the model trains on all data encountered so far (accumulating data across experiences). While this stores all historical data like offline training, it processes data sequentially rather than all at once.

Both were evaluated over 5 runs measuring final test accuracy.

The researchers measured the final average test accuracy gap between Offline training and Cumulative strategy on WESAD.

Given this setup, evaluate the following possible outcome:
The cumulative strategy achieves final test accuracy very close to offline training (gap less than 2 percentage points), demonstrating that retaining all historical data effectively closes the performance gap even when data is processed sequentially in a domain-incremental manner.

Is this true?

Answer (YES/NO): NO